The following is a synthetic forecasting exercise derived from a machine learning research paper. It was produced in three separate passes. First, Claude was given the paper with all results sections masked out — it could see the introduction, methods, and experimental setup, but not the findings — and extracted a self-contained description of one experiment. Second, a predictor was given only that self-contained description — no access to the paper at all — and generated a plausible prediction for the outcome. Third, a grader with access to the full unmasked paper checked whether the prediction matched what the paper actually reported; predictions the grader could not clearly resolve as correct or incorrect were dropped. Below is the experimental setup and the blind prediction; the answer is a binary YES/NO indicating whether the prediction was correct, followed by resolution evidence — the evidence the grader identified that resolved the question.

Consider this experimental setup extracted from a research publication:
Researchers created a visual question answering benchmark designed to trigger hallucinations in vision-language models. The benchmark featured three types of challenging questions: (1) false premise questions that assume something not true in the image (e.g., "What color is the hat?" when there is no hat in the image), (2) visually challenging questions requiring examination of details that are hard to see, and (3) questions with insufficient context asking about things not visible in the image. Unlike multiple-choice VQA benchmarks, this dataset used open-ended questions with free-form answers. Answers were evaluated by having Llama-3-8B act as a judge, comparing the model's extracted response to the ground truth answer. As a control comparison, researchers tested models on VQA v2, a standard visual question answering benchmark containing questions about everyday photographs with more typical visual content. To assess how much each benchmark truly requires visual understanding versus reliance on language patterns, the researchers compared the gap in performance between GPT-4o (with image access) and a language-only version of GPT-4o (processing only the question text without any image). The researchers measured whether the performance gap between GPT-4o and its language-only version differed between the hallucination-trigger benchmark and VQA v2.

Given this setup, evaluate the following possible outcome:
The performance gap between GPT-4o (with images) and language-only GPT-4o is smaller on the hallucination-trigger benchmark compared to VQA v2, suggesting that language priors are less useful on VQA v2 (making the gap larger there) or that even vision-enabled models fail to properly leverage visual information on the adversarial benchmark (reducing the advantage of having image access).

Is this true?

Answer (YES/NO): NO